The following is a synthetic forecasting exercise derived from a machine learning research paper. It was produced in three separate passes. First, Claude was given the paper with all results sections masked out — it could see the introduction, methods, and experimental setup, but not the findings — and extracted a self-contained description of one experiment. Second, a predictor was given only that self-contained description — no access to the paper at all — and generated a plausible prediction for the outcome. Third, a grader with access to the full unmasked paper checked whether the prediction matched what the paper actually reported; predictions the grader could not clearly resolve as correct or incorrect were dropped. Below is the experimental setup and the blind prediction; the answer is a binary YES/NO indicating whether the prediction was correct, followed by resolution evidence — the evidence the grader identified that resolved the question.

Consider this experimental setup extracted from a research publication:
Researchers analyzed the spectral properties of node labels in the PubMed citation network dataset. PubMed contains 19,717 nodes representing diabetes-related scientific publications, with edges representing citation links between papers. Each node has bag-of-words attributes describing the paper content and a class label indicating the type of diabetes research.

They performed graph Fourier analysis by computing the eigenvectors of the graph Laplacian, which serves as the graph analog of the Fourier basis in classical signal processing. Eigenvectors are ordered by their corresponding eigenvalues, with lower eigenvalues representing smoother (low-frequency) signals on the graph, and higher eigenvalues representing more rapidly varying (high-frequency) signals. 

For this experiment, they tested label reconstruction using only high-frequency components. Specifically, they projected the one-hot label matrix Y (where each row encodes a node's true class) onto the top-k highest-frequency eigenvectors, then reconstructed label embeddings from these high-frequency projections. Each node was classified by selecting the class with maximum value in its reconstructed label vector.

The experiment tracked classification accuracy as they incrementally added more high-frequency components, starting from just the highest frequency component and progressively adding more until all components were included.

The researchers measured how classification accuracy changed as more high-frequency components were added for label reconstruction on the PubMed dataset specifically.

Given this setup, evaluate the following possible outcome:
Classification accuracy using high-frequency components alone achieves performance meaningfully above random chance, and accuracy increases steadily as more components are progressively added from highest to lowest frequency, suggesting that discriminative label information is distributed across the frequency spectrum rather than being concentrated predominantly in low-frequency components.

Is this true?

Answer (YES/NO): NO